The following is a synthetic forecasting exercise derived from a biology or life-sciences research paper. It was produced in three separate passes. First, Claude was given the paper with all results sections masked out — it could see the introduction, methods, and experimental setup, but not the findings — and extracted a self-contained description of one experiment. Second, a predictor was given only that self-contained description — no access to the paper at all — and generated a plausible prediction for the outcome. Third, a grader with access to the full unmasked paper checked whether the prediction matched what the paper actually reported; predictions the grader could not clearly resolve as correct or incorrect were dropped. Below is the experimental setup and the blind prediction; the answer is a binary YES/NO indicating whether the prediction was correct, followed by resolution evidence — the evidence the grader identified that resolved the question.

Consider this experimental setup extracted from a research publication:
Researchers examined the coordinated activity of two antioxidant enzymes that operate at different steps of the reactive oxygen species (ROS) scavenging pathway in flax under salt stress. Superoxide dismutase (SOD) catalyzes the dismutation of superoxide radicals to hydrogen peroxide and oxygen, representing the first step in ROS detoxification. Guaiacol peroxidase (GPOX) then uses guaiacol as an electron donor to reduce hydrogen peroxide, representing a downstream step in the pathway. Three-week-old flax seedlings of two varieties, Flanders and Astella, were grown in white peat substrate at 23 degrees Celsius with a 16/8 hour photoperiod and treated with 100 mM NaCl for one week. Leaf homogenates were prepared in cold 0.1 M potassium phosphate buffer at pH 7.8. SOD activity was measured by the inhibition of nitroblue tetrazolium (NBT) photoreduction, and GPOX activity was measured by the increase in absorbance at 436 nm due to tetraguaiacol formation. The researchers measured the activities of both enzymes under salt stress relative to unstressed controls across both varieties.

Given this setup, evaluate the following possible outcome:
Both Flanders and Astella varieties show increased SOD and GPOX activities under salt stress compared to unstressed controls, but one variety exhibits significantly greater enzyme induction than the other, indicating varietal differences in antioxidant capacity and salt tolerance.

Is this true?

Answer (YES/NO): YES